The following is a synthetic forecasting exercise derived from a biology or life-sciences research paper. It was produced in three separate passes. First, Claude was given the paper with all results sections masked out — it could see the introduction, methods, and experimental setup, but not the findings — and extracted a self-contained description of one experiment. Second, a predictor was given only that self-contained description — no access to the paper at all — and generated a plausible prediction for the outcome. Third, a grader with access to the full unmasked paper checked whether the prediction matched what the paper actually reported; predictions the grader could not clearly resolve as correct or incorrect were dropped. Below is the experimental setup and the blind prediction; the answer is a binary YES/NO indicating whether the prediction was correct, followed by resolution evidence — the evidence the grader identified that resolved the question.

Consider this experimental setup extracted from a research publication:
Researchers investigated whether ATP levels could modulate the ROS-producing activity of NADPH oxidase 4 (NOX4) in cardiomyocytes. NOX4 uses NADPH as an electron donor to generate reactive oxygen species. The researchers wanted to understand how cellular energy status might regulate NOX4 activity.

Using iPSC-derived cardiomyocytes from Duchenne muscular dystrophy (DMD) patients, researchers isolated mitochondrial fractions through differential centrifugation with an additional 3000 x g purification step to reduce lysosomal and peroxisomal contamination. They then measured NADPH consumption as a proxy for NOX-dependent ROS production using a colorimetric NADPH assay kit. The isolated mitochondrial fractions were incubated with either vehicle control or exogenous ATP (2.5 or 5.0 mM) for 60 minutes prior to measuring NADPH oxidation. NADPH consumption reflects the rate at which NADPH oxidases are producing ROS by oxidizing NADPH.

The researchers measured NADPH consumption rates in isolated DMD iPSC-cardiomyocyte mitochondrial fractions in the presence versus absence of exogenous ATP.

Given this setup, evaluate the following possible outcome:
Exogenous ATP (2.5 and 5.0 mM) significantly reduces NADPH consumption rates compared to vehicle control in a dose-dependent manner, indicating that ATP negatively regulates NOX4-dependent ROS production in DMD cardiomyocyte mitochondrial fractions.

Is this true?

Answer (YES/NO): NO